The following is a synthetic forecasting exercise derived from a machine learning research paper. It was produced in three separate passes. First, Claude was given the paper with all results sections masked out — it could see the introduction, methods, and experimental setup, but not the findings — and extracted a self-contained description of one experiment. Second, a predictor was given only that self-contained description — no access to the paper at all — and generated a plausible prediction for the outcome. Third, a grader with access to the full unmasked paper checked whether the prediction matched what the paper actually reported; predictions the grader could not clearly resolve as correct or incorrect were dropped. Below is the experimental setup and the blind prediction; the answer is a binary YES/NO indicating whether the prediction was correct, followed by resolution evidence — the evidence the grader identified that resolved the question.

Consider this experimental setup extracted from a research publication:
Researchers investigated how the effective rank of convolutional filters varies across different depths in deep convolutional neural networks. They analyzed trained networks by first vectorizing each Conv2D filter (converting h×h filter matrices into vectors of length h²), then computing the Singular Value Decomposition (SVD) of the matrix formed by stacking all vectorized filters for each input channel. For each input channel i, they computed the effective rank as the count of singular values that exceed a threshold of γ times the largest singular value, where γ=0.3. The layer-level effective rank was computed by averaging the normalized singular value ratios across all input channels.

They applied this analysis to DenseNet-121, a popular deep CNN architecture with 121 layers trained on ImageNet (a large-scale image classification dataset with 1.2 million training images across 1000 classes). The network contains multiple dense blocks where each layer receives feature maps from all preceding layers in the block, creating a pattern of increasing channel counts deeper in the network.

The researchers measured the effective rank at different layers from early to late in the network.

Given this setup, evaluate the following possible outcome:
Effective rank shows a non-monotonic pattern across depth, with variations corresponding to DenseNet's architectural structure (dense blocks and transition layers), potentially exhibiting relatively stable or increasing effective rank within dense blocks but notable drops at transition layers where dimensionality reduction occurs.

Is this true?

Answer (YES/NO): NO